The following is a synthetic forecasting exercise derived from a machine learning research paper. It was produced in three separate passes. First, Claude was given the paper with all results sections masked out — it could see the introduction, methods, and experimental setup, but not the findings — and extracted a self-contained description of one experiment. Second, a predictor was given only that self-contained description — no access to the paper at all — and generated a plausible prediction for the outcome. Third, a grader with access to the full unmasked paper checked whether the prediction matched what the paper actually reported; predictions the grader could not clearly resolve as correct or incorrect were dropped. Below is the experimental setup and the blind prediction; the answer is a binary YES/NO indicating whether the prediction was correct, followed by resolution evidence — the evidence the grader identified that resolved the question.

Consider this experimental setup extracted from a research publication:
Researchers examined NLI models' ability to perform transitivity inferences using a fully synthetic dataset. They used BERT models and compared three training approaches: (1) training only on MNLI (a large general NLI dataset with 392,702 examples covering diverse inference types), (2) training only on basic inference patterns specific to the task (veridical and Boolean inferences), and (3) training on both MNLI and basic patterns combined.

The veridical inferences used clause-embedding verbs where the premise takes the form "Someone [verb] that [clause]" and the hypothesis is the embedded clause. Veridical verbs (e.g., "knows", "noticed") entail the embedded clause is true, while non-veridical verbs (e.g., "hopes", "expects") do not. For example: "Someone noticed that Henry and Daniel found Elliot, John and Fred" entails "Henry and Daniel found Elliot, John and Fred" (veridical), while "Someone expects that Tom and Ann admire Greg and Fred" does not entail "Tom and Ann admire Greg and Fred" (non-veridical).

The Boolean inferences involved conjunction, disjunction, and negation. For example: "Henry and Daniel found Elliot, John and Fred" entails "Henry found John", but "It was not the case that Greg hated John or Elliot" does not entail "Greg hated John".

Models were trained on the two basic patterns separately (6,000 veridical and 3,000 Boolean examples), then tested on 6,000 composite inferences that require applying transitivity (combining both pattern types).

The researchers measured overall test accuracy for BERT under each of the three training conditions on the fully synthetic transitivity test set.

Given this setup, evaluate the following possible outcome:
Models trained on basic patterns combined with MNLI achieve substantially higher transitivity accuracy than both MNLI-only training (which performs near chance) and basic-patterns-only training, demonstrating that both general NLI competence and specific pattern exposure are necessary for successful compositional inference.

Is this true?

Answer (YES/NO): NO